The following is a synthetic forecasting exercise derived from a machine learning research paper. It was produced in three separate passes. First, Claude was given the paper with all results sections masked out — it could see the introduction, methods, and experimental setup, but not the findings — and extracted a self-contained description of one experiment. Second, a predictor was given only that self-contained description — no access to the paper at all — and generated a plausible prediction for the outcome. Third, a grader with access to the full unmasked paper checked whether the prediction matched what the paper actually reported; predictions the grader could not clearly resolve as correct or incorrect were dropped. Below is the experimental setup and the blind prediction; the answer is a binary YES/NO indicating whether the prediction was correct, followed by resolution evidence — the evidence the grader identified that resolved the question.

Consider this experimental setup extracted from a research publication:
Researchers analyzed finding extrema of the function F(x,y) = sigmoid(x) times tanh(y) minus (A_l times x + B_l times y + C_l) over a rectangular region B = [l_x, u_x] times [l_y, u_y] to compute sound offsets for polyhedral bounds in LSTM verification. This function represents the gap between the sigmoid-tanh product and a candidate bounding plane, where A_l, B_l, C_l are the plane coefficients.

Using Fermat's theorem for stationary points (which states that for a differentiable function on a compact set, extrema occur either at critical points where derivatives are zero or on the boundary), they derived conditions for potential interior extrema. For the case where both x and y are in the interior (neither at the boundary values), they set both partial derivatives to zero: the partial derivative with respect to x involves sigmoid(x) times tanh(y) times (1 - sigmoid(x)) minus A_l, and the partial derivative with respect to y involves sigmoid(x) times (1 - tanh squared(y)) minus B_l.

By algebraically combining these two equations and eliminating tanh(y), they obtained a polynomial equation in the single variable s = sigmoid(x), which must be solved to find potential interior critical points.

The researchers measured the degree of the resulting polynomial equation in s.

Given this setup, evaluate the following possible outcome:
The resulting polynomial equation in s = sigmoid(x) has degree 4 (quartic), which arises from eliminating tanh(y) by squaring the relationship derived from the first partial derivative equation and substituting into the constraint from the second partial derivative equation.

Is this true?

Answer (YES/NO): YES